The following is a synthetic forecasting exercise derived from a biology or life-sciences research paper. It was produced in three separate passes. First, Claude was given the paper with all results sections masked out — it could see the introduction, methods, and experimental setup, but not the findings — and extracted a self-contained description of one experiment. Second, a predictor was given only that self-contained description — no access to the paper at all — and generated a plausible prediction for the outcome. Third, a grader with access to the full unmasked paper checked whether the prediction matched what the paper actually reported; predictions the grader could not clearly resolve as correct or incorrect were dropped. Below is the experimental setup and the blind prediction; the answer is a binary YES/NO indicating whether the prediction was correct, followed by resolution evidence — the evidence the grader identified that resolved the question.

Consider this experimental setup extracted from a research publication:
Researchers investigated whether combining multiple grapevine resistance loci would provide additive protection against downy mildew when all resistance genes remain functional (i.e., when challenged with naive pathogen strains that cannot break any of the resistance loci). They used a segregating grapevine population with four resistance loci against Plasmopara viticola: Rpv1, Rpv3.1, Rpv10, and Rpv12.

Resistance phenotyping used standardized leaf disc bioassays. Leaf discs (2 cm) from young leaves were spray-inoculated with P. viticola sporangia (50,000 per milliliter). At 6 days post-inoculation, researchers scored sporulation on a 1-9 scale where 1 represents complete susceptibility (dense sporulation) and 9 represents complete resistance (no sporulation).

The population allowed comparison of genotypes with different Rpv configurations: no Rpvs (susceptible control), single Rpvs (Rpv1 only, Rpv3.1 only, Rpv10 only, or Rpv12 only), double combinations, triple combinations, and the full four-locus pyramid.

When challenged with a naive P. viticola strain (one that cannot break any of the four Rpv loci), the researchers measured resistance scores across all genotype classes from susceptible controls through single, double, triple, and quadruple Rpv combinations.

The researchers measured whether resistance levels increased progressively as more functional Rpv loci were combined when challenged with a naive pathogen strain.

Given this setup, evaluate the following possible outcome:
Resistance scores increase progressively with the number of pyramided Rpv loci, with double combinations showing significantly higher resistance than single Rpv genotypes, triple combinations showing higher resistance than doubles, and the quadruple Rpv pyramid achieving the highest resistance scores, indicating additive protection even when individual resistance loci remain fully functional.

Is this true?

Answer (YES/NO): NO